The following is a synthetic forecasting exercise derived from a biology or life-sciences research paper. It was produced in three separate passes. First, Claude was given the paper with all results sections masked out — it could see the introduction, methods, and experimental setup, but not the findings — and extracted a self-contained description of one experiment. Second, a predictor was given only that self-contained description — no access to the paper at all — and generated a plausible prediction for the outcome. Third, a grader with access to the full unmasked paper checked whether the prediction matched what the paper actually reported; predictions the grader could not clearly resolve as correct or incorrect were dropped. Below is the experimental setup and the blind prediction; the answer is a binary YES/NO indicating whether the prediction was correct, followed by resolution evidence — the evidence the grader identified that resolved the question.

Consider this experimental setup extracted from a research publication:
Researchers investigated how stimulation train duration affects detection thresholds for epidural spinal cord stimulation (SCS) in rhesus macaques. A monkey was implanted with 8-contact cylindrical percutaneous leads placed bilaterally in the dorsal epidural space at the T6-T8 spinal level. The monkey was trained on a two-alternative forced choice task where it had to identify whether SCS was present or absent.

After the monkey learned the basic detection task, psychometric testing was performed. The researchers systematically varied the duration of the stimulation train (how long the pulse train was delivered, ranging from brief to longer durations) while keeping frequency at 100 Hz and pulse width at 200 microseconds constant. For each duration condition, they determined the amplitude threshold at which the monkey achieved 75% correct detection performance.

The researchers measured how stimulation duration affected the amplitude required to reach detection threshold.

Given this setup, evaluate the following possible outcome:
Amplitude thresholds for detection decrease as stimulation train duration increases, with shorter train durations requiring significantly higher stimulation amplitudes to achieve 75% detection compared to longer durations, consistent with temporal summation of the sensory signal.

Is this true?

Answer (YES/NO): YES